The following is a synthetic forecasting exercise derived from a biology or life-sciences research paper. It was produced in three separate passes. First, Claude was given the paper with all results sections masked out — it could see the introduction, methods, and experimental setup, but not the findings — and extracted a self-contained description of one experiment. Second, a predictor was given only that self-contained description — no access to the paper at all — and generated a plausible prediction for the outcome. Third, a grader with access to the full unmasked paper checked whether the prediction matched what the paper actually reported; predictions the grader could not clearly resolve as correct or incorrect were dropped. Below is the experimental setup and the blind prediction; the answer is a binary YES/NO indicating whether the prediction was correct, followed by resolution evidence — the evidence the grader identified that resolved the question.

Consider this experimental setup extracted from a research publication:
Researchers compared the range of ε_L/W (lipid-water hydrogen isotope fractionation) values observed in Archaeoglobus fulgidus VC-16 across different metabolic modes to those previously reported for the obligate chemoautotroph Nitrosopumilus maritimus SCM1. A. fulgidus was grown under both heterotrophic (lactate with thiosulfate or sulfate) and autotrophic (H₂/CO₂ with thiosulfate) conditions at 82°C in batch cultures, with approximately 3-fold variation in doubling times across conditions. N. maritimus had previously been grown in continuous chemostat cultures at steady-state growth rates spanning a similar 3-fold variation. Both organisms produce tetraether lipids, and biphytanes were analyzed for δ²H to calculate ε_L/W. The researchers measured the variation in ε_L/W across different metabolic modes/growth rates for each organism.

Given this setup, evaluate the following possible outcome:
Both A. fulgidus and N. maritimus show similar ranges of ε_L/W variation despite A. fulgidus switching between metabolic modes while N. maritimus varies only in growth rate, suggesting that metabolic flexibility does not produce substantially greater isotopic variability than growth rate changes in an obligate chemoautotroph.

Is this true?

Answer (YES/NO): NO